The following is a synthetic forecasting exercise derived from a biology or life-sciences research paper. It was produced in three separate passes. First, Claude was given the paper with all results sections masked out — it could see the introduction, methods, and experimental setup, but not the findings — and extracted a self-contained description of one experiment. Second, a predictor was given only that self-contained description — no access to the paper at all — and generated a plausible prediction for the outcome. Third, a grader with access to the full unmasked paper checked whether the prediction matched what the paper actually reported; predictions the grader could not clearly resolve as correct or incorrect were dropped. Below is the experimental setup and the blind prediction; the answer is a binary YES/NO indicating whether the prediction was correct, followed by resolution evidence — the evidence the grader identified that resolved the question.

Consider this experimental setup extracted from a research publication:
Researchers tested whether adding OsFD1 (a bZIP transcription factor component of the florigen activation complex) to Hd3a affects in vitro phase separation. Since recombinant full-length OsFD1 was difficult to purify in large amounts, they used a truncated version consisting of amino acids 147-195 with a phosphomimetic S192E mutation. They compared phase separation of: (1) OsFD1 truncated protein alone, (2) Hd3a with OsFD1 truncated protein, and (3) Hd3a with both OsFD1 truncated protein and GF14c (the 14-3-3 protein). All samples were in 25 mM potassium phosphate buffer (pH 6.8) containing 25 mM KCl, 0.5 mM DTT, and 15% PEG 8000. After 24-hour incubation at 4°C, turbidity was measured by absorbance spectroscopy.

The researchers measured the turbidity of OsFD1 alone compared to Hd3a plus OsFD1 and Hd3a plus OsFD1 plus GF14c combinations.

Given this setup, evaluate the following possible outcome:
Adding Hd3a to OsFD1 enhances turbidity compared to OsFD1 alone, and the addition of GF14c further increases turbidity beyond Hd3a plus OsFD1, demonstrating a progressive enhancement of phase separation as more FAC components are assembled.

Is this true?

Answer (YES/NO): YES